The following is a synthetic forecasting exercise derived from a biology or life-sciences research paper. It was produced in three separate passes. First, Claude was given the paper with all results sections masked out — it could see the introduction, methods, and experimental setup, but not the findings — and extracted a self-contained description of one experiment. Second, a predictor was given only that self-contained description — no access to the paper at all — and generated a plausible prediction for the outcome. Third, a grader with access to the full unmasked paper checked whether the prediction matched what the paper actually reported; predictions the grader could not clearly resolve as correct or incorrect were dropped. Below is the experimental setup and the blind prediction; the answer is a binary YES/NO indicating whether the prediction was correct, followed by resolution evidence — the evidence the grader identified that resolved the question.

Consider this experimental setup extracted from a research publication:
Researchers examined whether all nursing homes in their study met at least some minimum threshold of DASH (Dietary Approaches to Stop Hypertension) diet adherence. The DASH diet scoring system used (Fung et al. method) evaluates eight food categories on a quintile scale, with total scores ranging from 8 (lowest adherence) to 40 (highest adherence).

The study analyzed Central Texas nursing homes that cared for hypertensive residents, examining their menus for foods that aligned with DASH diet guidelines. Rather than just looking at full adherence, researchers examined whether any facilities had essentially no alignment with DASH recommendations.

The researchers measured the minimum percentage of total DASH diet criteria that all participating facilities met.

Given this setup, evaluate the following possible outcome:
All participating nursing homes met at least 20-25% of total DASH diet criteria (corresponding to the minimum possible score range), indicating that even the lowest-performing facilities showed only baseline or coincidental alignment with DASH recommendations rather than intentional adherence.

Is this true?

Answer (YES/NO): NO